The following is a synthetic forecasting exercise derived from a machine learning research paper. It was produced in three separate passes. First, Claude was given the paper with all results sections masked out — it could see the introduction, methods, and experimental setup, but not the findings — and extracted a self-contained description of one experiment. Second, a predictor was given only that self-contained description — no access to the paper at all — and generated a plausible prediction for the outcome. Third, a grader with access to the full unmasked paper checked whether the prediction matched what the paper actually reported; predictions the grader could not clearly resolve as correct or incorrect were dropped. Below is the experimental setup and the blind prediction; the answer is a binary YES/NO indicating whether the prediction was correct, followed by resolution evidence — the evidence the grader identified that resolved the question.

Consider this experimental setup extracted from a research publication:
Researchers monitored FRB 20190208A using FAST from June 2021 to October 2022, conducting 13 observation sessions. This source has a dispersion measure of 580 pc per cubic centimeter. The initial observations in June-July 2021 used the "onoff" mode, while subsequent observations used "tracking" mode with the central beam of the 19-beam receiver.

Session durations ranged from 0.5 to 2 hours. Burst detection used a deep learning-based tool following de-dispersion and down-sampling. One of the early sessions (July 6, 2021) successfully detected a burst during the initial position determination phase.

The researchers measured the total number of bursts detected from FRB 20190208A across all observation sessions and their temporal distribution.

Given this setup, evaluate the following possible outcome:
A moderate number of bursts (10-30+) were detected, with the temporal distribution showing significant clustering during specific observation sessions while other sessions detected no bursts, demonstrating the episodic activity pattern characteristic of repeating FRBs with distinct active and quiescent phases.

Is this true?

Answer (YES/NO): NO